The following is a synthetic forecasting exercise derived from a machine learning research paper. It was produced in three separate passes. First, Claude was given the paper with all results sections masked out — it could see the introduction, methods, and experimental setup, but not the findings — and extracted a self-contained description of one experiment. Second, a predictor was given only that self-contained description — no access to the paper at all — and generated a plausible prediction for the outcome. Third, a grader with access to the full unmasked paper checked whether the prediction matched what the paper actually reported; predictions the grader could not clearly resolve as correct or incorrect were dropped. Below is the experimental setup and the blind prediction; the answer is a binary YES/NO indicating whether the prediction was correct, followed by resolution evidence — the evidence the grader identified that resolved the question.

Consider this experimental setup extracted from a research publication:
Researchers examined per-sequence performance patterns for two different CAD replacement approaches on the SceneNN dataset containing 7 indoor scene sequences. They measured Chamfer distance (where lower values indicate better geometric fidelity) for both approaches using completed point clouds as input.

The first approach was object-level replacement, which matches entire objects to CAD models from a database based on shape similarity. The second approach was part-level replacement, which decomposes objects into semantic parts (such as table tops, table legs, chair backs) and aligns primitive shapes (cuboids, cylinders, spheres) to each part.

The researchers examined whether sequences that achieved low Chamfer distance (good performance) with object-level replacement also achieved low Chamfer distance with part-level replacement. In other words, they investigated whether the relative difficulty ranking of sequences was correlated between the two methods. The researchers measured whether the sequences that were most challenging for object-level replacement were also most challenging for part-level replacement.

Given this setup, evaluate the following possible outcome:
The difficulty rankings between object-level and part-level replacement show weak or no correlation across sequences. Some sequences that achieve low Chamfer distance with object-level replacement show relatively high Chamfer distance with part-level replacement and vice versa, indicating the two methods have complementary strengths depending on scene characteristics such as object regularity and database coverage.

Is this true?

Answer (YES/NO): YES